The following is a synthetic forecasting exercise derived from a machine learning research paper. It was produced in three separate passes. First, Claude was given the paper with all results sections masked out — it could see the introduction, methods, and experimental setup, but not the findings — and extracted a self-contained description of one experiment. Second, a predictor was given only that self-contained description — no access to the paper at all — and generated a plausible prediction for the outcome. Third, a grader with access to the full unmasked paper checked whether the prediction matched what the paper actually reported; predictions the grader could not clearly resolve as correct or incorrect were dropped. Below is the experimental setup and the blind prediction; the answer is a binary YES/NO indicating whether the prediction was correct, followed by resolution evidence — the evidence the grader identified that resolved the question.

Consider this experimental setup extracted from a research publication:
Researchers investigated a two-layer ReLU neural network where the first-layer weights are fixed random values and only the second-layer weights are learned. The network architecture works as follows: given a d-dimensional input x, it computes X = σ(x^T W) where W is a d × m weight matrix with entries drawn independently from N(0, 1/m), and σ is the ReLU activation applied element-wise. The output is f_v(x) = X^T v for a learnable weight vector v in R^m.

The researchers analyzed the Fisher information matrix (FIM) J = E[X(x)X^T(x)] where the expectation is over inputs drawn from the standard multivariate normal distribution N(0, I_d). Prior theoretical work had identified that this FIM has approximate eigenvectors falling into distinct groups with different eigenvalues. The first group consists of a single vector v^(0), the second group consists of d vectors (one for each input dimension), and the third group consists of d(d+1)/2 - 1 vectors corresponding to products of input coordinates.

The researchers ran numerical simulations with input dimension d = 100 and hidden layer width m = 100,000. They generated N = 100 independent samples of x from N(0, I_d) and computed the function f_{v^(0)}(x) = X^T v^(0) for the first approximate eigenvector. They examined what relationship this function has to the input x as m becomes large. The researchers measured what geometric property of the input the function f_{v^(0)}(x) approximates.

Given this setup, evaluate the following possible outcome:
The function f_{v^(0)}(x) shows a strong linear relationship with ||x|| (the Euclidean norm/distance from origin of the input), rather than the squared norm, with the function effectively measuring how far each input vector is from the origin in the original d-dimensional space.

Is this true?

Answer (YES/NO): YES